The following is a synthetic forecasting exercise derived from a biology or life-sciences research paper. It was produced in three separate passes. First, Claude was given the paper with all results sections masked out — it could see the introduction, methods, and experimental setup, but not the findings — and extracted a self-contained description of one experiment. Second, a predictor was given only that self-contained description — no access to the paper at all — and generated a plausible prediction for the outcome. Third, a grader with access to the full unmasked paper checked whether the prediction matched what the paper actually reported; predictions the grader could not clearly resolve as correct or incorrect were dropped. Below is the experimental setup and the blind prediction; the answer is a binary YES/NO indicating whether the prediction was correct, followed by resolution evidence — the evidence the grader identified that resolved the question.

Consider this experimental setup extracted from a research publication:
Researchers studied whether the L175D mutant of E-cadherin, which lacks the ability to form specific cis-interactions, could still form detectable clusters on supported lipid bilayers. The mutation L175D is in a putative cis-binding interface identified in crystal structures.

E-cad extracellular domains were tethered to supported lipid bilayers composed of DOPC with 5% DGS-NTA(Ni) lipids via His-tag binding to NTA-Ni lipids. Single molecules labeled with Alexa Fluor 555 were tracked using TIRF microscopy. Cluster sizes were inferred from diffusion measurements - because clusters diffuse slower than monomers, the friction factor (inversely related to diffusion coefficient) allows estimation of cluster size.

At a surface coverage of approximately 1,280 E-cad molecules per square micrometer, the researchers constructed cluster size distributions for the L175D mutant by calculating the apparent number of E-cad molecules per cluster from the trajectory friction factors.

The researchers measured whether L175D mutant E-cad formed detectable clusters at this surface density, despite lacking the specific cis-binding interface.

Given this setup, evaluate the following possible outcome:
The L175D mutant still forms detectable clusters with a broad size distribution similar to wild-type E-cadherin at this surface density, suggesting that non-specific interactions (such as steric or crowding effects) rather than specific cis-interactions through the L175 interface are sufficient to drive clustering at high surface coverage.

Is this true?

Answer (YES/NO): NO